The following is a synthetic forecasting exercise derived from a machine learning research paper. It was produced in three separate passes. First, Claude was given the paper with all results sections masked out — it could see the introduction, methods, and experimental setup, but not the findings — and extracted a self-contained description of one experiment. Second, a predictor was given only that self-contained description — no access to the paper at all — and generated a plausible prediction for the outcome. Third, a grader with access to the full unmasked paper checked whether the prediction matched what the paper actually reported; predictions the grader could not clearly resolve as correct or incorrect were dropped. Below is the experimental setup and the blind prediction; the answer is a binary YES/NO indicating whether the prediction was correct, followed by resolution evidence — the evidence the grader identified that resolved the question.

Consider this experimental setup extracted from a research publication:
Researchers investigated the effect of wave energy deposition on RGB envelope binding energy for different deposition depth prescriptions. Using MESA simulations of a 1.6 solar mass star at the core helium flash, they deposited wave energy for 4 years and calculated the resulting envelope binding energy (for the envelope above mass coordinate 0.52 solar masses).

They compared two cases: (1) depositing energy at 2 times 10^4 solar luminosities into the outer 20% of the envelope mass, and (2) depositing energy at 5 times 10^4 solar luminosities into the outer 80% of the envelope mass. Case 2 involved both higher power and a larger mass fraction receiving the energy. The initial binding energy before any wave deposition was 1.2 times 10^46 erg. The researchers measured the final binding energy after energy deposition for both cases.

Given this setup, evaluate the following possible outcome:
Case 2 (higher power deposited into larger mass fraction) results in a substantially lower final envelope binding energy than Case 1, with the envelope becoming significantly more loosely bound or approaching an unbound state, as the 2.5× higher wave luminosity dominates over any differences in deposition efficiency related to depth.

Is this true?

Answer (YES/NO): YES